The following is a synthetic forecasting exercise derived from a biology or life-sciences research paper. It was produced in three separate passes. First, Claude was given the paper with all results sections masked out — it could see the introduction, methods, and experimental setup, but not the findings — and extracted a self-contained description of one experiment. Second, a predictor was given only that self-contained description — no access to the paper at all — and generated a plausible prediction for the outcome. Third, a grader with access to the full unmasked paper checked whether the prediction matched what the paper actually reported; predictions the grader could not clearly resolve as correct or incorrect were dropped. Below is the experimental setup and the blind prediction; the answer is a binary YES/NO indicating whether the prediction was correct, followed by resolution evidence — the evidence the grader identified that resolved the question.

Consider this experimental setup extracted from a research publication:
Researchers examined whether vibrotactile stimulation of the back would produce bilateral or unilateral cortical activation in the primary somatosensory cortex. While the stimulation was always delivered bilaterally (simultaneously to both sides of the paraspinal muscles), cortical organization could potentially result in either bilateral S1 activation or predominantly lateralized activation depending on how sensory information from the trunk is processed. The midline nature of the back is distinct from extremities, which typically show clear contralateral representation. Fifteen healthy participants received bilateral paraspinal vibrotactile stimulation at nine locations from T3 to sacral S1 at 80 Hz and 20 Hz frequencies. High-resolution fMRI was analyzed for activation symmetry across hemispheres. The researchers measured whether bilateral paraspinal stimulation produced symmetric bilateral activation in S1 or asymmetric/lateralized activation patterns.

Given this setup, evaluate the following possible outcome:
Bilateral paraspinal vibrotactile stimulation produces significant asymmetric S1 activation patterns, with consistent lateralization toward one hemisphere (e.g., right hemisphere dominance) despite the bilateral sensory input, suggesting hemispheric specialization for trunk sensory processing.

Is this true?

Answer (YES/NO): NO